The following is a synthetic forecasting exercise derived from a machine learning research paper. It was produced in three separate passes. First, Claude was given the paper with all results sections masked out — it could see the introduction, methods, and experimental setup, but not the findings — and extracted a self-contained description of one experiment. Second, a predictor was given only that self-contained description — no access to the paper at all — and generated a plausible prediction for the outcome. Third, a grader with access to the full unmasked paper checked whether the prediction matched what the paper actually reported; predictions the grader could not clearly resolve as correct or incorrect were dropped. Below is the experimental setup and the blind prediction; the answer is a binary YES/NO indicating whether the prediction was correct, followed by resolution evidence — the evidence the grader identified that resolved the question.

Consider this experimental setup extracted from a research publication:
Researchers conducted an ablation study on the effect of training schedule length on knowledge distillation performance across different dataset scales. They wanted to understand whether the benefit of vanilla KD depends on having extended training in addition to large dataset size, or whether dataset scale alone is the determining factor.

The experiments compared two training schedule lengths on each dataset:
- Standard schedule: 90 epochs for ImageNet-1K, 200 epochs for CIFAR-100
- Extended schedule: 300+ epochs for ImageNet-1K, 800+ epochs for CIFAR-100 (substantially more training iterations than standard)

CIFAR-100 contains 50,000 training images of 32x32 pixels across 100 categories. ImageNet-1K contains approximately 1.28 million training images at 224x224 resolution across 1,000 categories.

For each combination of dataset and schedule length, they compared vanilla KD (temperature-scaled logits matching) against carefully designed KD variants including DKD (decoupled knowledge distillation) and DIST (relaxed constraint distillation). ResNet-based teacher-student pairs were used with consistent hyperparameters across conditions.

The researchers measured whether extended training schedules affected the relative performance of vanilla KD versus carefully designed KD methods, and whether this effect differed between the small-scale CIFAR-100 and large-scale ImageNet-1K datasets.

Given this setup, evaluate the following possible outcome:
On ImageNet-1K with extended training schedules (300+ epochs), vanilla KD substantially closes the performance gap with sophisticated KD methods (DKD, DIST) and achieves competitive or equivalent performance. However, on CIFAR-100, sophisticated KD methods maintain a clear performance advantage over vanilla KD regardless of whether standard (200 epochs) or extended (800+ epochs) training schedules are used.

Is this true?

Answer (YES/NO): YES